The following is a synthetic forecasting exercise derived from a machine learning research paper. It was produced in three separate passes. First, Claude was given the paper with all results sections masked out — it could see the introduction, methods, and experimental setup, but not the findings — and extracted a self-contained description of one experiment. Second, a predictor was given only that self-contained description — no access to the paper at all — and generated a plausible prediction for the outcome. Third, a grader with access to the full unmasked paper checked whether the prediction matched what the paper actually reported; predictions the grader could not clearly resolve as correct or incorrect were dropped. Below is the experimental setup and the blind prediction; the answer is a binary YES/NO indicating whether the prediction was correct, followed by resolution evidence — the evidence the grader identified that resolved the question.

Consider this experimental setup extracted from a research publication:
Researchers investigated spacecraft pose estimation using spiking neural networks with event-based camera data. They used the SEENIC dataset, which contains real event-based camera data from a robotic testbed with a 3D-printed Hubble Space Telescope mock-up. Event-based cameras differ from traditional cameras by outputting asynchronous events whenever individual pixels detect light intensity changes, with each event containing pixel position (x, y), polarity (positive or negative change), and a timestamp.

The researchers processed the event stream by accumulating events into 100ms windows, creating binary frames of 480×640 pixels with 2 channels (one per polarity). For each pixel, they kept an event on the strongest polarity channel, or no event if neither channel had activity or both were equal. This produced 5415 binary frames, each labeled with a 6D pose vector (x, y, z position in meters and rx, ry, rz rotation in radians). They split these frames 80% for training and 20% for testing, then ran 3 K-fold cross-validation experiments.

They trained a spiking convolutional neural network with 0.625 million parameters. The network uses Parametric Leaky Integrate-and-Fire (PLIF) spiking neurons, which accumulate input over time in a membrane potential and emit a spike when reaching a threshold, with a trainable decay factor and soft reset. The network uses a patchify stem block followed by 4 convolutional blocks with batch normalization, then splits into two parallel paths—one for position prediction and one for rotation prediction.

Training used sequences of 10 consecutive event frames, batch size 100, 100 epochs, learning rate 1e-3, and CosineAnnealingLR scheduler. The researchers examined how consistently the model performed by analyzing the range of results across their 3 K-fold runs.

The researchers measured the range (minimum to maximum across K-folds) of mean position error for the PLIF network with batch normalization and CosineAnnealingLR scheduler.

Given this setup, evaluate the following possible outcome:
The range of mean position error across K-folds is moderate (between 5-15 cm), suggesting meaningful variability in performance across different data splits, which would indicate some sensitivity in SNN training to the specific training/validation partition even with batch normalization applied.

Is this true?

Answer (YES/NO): NO